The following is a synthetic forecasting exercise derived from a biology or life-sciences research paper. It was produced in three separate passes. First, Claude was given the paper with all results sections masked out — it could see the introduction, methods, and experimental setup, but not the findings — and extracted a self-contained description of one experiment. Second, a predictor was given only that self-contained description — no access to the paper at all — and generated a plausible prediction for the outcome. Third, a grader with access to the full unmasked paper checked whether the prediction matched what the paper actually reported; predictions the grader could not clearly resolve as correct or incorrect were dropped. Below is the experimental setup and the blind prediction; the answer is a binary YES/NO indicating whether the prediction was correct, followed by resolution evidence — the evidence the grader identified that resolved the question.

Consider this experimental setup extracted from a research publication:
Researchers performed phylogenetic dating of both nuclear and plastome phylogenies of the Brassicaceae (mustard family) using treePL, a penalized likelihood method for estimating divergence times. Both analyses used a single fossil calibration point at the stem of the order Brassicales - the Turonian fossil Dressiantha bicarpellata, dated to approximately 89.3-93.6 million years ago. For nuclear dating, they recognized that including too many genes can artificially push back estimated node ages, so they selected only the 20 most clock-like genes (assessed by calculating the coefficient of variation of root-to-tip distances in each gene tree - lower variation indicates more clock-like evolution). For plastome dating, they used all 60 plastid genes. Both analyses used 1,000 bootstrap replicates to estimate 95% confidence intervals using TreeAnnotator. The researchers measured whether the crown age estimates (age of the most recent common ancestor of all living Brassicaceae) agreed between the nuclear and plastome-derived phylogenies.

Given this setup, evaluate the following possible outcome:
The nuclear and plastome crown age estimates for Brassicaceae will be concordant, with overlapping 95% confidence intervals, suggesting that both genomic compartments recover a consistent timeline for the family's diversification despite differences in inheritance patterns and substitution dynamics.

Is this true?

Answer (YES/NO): NO